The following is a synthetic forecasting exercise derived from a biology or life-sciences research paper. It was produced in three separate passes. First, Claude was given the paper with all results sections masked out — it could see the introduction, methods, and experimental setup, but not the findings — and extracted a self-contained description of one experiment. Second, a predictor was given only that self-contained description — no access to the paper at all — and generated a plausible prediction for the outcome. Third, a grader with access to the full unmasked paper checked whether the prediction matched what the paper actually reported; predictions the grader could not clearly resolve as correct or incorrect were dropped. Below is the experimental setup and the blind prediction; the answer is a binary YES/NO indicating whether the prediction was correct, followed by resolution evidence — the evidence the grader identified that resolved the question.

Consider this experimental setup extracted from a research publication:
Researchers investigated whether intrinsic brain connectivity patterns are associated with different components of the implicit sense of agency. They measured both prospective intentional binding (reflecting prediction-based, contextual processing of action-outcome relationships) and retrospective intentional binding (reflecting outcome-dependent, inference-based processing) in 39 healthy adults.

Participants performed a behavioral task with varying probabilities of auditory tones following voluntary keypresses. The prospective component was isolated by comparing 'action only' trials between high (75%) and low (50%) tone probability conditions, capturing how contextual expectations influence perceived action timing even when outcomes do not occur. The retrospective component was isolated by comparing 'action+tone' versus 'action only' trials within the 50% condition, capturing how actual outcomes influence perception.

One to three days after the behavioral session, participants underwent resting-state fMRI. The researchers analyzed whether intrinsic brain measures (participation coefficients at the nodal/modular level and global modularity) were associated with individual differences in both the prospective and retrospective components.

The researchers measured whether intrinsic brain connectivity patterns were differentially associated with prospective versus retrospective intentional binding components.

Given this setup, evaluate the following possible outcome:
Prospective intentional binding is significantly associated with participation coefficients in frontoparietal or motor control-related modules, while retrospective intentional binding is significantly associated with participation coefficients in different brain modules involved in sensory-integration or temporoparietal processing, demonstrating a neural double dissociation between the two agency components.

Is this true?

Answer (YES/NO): NO